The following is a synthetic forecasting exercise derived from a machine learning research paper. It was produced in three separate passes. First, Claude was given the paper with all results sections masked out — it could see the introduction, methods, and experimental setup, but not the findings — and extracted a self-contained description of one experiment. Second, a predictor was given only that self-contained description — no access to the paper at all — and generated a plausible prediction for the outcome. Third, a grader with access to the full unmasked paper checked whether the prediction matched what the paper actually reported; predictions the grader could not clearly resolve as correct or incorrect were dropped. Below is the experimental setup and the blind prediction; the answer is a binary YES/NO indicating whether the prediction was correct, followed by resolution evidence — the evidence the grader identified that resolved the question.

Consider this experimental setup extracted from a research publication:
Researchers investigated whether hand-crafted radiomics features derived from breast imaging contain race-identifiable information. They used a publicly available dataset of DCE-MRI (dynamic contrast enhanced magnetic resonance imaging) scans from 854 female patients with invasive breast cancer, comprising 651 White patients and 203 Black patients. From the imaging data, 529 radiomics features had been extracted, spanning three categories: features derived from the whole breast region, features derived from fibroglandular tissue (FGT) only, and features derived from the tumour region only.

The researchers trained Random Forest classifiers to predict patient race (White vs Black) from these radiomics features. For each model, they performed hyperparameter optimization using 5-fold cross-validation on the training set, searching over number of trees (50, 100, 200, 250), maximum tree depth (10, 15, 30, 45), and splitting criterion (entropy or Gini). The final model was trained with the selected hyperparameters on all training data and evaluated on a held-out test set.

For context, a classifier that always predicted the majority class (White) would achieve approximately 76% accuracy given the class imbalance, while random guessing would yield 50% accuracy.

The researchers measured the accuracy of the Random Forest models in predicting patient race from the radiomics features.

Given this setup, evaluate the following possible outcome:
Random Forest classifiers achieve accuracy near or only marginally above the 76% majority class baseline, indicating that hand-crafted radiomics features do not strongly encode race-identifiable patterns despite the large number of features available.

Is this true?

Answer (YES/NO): NO